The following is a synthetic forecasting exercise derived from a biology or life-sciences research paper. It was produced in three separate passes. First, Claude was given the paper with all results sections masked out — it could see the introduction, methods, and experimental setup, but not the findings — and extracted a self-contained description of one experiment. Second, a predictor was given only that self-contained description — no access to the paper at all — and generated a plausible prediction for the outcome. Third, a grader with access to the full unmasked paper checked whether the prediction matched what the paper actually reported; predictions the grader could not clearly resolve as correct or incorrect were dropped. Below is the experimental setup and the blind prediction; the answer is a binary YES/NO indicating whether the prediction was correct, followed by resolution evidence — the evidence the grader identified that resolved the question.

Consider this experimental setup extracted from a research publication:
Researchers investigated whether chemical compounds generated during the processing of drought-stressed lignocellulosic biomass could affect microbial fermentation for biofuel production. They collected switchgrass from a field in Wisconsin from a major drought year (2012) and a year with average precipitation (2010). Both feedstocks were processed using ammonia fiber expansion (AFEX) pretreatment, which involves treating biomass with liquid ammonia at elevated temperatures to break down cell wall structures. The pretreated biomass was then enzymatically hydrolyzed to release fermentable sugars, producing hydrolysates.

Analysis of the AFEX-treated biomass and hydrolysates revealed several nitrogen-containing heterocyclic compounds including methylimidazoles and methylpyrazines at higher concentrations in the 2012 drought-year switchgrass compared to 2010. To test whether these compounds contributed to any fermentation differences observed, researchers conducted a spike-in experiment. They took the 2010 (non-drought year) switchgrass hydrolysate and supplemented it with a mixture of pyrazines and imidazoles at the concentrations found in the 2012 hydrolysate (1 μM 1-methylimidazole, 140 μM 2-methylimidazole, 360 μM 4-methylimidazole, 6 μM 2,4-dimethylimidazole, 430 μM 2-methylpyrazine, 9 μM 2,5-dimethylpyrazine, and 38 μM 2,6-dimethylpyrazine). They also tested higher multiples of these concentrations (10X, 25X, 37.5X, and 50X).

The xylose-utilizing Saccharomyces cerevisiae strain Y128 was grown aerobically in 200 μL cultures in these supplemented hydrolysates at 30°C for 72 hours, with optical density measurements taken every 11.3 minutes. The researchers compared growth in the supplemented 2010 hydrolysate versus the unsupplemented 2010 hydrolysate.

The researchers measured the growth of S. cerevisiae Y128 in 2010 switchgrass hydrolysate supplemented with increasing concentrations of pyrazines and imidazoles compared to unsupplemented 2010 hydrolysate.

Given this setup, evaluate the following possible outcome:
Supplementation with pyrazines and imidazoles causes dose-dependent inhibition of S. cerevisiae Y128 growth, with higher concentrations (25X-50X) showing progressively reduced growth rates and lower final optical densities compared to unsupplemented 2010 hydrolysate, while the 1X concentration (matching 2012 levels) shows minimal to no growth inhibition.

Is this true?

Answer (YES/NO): YES